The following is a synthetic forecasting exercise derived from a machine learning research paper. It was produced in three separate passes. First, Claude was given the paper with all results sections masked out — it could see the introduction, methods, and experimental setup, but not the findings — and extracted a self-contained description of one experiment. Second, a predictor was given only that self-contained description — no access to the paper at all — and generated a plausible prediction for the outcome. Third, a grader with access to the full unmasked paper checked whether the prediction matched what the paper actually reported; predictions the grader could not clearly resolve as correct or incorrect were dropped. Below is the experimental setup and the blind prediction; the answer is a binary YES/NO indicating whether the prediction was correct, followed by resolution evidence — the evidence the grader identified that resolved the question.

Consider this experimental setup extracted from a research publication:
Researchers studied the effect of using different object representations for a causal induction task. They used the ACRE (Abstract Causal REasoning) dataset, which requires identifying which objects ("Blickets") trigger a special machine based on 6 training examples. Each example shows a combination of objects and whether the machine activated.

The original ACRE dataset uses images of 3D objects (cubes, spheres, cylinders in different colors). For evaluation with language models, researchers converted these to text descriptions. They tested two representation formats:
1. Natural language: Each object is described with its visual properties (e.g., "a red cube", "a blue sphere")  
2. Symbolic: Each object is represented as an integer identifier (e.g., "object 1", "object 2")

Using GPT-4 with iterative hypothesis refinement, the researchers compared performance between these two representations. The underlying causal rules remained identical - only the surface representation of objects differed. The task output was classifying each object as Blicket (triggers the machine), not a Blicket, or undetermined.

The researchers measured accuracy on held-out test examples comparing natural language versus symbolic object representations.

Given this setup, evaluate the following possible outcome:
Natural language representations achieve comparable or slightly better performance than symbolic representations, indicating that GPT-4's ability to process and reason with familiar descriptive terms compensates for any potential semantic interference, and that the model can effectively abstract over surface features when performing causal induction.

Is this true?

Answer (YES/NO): YES